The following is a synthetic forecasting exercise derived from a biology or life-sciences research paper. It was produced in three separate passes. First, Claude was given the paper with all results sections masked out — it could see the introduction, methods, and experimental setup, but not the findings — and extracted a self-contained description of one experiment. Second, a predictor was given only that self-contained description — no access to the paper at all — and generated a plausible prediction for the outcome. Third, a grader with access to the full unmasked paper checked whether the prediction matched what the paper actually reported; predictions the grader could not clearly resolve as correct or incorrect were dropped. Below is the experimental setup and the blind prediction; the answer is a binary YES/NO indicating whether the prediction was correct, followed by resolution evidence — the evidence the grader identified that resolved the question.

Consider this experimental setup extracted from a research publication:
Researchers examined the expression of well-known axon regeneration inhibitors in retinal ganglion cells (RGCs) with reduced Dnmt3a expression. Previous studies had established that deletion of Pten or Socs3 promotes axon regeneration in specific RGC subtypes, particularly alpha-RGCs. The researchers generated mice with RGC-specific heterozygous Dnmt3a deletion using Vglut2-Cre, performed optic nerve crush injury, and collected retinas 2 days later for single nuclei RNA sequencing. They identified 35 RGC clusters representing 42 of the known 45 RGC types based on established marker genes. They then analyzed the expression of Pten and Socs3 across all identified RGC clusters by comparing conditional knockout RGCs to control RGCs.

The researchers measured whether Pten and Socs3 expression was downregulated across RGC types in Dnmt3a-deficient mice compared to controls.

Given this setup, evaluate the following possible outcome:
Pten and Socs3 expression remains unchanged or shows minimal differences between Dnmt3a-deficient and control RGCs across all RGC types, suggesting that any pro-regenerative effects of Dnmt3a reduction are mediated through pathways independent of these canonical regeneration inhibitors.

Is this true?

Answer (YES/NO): YES